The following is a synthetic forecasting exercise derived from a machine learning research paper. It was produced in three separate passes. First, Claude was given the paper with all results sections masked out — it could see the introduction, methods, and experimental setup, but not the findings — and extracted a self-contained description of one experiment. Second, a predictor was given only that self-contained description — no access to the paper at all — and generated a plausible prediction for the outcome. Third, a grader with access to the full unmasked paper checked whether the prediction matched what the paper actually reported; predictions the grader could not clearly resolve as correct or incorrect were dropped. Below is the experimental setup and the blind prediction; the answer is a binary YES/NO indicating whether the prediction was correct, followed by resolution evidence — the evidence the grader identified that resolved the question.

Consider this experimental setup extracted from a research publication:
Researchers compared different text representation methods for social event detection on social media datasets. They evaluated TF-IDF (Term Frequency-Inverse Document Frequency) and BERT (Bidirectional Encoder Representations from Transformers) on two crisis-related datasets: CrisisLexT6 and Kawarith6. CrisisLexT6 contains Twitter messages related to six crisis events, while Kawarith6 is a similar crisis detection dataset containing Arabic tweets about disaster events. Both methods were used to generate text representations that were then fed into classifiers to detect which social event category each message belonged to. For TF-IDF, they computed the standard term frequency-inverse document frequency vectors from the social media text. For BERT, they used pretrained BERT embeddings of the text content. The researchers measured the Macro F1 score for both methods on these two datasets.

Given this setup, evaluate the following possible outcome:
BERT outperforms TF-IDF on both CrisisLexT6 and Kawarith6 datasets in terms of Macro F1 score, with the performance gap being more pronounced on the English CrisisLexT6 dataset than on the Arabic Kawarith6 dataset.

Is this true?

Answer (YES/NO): NO